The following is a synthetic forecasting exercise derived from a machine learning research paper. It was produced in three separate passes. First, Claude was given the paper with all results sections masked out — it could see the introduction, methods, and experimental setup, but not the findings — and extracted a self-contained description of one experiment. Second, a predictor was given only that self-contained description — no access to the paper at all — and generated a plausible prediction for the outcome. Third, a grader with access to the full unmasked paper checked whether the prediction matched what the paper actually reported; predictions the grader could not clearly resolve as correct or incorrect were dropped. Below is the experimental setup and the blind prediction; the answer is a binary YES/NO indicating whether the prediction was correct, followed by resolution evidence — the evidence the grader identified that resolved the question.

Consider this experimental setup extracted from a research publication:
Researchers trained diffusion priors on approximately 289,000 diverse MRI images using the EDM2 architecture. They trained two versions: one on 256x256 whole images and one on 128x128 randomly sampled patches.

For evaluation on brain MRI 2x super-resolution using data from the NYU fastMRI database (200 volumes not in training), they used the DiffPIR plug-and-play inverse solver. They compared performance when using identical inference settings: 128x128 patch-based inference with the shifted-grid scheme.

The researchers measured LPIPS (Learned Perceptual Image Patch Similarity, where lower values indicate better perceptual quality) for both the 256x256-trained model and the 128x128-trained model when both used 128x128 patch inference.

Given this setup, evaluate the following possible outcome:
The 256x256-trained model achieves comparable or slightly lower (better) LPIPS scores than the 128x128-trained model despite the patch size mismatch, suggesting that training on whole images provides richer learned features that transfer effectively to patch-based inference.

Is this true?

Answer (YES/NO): YES